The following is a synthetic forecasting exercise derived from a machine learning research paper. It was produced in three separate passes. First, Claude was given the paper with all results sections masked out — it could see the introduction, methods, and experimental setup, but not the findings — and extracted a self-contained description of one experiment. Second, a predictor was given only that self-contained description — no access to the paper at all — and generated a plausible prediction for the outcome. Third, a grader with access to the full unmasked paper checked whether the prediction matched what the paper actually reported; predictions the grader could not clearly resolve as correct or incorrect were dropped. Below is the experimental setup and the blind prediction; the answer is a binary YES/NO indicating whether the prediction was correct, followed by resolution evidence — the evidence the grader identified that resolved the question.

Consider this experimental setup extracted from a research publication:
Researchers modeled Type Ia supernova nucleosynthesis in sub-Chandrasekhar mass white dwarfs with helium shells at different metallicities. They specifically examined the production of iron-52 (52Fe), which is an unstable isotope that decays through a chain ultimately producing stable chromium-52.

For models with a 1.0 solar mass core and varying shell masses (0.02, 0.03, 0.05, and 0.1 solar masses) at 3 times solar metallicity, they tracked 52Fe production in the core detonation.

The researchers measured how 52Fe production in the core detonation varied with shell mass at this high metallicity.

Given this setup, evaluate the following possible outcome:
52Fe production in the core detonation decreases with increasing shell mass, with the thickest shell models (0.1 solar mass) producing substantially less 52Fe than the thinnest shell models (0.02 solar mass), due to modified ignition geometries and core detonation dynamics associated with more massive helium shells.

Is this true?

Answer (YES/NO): NO